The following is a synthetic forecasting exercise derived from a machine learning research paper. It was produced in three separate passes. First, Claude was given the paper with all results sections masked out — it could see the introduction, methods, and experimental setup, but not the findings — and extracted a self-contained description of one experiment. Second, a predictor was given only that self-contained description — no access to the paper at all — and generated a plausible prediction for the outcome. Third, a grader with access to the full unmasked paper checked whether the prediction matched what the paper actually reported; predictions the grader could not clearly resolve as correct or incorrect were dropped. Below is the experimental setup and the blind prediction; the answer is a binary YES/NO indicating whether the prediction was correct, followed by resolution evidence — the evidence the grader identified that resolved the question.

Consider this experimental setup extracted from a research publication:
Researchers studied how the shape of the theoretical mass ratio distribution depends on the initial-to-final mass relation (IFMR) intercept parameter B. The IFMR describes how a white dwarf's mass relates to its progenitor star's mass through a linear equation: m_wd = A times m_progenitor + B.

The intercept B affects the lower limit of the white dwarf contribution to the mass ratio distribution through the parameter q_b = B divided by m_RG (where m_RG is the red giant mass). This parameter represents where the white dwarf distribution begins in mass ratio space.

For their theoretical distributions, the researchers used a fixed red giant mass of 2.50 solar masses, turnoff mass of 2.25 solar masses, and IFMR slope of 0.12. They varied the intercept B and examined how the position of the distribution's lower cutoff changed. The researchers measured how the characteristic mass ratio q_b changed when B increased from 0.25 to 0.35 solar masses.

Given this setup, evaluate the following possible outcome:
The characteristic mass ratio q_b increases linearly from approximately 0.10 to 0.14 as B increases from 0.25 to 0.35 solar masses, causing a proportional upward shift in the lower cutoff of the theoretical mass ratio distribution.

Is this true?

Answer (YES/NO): YES